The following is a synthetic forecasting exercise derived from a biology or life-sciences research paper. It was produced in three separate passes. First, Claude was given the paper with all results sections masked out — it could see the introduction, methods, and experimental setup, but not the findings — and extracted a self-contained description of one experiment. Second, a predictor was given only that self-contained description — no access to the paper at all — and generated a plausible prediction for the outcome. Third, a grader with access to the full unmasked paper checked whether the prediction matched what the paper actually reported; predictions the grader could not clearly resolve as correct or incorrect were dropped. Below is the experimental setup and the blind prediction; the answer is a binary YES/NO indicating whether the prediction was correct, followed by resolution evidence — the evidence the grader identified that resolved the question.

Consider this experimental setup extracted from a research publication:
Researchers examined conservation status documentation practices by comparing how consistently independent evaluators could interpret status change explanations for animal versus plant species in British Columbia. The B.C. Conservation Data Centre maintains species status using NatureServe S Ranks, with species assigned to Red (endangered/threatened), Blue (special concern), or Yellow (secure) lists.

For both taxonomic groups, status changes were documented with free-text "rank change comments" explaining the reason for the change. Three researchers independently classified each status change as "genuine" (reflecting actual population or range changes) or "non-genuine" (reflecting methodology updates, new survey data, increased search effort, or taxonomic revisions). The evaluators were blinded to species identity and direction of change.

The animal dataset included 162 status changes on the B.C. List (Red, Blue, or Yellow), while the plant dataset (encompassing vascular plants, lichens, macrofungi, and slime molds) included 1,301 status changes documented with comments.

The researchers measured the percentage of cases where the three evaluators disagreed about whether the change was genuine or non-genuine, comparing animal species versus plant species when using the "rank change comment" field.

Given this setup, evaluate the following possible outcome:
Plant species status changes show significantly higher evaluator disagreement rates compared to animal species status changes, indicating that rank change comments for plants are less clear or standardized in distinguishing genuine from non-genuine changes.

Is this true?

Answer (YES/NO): YES